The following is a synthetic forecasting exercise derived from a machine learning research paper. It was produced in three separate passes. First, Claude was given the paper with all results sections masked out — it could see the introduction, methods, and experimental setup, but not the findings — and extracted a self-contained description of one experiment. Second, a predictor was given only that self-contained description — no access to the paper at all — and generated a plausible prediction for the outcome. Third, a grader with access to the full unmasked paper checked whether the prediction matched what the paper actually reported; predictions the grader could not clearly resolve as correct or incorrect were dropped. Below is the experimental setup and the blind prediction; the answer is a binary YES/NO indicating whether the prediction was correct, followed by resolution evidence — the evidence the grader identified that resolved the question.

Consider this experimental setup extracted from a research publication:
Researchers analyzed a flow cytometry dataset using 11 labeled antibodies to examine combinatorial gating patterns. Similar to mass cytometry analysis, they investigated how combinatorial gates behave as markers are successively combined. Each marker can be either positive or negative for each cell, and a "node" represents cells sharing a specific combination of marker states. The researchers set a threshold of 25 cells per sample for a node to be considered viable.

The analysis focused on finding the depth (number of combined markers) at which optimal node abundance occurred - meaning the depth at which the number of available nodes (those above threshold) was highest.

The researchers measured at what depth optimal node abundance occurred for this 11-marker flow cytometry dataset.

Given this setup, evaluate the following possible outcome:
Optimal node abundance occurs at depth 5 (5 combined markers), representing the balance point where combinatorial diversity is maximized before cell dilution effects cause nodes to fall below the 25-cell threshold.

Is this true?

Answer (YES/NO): YES